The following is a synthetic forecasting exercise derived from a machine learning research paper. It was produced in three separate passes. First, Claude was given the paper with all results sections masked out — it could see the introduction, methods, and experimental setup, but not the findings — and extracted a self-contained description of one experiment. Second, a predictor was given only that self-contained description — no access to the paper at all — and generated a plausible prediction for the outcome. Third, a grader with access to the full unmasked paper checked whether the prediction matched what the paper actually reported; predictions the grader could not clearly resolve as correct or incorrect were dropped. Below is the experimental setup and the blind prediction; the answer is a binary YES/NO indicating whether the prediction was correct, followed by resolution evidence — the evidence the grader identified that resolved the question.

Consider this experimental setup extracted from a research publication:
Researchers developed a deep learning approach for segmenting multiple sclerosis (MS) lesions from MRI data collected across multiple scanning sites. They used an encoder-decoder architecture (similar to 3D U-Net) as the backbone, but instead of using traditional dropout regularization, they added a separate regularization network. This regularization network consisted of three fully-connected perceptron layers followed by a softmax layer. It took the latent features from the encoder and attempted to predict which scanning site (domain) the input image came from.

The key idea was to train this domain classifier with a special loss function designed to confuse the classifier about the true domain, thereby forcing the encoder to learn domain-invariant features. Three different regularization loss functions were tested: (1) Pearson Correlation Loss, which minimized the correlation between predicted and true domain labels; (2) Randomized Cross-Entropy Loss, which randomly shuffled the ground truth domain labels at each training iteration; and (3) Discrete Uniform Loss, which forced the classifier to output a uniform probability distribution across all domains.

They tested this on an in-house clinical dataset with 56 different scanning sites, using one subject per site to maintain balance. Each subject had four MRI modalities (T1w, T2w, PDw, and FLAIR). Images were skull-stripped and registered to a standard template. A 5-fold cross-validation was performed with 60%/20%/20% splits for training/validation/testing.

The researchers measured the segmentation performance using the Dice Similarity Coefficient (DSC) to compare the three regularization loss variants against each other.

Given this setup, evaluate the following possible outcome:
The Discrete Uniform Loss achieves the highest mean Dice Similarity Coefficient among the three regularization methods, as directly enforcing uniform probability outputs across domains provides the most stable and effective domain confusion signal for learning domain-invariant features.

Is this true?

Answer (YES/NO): NO